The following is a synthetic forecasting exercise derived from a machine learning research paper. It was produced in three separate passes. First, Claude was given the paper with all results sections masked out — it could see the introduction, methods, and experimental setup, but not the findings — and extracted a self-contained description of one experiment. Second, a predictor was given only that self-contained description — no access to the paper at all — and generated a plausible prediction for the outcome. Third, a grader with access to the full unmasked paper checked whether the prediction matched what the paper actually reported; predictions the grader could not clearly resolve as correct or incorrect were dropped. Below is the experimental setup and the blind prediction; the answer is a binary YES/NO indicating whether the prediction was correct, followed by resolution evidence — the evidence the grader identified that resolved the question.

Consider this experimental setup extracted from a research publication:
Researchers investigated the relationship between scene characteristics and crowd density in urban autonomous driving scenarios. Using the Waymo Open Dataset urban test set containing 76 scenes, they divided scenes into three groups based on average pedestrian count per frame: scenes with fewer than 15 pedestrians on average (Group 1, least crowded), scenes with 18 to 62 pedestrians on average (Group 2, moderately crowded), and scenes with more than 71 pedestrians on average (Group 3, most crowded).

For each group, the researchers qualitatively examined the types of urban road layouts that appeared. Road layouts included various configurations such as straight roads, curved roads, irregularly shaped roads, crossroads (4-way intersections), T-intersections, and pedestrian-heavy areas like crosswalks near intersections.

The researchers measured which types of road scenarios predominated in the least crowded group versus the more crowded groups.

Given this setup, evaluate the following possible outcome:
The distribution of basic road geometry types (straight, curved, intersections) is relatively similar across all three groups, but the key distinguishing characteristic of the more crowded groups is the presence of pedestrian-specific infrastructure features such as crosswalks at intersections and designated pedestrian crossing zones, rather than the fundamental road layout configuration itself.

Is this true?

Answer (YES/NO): NO